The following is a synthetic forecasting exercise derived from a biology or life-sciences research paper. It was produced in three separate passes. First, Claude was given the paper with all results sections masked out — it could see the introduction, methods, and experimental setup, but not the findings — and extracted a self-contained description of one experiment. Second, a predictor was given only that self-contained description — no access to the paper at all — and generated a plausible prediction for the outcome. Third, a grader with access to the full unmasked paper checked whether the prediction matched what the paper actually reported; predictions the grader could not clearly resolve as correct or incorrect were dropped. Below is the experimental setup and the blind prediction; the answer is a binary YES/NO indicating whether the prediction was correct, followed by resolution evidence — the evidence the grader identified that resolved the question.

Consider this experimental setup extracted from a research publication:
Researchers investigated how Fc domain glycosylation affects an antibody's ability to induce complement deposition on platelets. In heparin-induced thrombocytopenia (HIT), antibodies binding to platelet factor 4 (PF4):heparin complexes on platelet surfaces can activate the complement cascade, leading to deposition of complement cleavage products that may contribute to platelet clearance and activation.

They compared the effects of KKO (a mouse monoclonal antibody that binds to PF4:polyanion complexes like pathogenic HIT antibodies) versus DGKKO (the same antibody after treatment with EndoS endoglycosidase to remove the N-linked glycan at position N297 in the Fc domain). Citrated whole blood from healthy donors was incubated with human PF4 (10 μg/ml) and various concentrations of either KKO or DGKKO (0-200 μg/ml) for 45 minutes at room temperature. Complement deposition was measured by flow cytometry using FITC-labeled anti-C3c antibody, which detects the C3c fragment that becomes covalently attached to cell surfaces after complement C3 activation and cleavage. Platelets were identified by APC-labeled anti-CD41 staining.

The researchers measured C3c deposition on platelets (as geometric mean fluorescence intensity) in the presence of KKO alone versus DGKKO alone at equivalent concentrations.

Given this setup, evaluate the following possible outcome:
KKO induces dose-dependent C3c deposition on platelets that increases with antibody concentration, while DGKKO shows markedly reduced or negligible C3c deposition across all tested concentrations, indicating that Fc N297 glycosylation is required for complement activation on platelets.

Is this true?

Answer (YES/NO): NO